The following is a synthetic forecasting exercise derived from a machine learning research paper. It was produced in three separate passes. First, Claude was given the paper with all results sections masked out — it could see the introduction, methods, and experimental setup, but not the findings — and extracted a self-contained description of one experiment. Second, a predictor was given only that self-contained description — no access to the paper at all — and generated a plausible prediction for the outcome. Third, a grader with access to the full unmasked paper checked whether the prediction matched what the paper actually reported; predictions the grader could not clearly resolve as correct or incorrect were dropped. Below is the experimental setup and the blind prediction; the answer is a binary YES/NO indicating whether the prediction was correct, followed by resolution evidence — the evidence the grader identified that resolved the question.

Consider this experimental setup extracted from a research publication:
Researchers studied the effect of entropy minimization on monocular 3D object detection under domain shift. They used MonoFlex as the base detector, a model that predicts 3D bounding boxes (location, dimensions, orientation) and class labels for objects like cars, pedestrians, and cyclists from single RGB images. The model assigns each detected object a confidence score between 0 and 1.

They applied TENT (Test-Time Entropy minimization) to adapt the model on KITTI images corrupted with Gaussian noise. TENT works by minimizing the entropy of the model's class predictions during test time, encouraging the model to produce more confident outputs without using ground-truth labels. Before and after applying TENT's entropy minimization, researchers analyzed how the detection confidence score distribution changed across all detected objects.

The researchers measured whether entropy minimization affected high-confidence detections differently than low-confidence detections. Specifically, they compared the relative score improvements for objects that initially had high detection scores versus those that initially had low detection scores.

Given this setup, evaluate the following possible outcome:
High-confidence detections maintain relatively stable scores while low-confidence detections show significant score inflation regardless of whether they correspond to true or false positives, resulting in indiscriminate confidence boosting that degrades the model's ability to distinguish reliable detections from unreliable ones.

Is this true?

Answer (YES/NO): NO